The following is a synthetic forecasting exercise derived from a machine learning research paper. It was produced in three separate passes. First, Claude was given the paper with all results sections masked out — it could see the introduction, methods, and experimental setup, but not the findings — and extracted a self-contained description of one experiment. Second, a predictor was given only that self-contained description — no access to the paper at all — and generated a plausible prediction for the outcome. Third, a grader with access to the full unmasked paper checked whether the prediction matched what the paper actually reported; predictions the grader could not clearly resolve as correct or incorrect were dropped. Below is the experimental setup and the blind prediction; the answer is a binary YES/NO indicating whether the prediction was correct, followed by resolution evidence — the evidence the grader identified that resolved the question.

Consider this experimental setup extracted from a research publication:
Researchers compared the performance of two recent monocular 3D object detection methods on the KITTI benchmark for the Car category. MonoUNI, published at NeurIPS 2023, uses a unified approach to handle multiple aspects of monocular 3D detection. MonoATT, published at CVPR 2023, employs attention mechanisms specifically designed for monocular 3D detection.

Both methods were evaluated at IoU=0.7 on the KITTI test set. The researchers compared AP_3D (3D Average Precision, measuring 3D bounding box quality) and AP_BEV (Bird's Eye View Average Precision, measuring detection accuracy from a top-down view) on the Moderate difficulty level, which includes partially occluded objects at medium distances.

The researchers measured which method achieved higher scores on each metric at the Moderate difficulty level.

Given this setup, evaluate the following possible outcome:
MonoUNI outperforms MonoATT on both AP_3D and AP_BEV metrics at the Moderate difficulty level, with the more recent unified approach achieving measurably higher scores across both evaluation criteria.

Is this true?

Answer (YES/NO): NO